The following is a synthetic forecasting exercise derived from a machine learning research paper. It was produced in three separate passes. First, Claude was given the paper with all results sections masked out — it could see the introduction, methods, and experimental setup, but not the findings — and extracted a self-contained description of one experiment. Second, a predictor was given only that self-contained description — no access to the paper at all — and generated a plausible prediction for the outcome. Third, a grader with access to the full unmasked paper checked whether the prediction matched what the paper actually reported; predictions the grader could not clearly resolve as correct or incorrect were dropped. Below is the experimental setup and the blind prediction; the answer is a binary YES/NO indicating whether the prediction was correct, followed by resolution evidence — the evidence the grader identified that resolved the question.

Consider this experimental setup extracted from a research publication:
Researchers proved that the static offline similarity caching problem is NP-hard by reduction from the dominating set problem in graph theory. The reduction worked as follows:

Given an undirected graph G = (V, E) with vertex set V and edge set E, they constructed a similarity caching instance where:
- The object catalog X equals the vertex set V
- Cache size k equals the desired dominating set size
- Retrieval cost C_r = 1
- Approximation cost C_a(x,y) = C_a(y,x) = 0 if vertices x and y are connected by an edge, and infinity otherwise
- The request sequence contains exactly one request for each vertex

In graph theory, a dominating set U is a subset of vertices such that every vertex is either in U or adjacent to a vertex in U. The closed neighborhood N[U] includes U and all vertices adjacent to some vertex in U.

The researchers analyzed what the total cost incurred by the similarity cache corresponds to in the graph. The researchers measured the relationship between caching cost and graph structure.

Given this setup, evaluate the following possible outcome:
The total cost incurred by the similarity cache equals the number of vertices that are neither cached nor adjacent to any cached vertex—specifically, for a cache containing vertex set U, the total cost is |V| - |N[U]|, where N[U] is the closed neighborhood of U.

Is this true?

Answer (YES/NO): YES